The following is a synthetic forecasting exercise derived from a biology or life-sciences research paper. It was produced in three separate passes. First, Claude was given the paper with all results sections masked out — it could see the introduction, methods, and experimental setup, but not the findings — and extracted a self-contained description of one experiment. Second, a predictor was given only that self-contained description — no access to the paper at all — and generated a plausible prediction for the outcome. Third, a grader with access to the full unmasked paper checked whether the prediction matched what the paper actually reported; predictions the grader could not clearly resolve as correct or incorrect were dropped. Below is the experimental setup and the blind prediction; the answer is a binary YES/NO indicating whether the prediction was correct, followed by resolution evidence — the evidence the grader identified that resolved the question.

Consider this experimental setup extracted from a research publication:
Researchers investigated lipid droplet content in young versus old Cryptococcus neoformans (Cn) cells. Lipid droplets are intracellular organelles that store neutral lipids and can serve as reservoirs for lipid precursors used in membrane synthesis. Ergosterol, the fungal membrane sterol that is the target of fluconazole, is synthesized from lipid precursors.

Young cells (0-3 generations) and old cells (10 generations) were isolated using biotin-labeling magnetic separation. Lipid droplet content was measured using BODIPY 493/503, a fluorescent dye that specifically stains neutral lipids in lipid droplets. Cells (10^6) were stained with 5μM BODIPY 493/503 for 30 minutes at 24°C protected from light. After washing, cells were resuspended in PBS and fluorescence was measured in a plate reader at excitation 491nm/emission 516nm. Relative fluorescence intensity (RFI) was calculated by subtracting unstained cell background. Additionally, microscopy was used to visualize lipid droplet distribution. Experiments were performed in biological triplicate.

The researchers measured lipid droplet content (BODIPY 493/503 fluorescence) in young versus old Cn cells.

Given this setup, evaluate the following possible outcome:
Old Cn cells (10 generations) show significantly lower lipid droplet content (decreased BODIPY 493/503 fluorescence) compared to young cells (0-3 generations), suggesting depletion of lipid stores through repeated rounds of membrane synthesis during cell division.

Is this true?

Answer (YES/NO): NO